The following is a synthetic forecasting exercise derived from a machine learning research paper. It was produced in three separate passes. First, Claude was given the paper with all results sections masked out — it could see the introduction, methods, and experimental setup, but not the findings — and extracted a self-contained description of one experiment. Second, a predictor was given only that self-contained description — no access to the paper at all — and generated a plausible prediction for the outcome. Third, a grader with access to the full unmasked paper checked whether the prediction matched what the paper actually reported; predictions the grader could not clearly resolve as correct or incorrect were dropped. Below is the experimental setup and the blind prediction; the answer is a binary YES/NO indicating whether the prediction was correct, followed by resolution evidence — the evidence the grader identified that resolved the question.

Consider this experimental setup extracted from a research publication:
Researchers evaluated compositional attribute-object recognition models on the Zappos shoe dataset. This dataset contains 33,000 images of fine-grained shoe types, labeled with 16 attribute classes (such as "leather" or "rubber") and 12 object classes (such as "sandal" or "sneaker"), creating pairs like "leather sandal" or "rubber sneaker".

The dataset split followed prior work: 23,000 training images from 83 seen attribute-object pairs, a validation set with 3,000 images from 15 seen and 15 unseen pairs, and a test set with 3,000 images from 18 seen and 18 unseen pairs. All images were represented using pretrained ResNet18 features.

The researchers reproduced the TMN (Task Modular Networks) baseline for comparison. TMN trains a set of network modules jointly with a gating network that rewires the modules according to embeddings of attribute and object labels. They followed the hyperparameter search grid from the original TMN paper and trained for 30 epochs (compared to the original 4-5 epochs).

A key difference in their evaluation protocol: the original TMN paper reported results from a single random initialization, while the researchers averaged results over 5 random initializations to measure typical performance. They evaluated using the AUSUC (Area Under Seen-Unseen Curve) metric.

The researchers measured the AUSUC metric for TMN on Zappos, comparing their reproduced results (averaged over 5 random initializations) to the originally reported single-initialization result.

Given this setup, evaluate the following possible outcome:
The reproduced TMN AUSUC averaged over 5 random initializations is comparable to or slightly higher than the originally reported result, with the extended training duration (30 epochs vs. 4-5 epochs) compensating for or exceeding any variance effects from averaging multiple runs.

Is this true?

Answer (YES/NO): NO